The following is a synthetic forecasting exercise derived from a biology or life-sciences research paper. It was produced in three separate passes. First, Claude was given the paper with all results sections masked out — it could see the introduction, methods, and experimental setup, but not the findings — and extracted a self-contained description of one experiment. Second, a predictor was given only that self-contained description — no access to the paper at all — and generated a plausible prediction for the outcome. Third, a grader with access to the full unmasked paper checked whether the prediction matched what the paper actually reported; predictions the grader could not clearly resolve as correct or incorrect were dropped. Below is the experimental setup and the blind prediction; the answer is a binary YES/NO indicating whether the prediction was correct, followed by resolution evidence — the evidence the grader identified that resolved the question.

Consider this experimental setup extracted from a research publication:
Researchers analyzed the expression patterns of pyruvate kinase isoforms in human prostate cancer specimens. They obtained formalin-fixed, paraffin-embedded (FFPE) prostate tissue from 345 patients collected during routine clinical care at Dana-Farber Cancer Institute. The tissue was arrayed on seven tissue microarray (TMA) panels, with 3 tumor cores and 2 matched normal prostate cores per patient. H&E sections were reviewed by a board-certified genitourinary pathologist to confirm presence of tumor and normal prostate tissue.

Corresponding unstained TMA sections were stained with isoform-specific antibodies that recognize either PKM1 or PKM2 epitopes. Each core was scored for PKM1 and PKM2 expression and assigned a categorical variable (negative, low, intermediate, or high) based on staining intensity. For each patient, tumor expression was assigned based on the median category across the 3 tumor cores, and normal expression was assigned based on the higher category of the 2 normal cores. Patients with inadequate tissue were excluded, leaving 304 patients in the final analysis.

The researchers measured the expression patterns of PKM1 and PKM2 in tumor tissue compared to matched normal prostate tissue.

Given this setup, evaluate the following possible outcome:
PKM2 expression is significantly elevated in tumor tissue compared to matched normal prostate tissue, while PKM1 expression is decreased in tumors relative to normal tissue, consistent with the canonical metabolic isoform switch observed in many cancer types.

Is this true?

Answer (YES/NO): NO